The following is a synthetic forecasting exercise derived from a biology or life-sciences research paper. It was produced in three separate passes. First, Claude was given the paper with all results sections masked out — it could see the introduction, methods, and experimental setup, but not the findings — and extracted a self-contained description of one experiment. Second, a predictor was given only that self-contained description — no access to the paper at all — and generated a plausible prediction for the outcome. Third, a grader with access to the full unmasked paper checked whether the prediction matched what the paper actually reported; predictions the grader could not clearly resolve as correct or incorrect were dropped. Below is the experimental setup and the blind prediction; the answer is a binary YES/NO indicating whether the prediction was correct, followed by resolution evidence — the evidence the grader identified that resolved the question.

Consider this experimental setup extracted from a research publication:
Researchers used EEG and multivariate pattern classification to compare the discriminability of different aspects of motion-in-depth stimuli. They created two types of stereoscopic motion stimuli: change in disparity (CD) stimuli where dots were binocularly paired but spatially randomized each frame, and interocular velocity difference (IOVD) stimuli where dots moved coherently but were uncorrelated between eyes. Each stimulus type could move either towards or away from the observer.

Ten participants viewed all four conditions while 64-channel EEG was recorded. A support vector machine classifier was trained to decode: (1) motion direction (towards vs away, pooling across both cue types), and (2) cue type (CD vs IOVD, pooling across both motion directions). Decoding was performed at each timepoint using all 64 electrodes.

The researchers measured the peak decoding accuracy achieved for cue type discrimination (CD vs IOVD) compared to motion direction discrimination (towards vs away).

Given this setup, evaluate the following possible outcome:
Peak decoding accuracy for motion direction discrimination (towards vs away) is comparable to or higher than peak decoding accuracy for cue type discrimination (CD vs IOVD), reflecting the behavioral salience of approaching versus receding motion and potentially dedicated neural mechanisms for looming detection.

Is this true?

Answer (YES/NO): NO